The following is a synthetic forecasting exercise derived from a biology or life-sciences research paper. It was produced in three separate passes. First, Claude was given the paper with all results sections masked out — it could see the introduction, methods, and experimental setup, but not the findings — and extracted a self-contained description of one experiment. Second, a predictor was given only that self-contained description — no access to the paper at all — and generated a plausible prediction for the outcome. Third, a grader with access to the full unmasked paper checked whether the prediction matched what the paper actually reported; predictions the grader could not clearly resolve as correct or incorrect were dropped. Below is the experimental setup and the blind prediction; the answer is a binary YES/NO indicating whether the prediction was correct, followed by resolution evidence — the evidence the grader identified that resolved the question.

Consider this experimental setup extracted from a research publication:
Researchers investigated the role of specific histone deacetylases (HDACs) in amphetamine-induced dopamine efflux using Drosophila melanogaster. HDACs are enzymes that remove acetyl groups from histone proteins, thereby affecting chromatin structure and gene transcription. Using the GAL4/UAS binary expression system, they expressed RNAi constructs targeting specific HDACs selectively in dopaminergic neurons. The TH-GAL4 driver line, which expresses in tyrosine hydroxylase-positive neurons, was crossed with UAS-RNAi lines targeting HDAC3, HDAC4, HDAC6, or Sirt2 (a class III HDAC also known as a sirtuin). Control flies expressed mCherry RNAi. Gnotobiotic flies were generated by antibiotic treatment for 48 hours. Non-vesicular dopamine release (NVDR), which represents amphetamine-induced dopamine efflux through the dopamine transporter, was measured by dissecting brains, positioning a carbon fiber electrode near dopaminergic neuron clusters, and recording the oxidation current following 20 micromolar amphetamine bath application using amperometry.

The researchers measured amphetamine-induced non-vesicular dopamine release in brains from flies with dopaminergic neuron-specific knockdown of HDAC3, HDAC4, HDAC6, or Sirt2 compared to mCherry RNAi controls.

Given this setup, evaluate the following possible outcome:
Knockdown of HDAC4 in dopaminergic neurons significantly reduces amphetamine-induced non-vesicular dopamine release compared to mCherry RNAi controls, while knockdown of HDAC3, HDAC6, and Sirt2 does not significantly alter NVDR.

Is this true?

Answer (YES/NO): NO